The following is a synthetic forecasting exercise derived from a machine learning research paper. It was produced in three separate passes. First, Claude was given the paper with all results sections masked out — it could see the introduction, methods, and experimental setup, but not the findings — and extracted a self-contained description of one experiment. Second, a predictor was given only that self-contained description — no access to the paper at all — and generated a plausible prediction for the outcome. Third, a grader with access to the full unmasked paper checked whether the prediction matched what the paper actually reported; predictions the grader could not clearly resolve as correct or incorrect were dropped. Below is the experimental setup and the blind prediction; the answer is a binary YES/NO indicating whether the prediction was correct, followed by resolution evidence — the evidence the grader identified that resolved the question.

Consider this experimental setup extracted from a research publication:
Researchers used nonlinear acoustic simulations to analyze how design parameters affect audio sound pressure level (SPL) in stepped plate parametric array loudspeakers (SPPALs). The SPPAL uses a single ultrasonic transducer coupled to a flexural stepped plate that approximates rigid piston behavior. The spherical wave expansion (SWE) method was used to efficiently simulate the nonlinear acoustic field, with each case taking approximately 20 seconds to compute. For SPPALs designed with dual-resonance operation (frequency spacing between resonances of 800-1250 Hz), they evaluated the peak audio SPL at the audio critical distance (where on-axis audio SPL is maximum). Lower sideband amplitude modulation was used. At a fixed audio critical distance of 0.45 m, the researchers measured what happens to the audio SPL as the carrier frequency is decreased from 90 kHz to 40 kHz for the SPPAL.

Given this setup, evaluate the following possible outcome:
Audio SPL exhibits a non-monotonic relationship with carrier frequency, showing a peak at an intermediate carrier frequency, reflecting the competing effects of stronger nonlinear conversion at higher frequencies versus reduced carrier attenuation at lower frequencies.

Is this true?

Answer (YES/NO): NO